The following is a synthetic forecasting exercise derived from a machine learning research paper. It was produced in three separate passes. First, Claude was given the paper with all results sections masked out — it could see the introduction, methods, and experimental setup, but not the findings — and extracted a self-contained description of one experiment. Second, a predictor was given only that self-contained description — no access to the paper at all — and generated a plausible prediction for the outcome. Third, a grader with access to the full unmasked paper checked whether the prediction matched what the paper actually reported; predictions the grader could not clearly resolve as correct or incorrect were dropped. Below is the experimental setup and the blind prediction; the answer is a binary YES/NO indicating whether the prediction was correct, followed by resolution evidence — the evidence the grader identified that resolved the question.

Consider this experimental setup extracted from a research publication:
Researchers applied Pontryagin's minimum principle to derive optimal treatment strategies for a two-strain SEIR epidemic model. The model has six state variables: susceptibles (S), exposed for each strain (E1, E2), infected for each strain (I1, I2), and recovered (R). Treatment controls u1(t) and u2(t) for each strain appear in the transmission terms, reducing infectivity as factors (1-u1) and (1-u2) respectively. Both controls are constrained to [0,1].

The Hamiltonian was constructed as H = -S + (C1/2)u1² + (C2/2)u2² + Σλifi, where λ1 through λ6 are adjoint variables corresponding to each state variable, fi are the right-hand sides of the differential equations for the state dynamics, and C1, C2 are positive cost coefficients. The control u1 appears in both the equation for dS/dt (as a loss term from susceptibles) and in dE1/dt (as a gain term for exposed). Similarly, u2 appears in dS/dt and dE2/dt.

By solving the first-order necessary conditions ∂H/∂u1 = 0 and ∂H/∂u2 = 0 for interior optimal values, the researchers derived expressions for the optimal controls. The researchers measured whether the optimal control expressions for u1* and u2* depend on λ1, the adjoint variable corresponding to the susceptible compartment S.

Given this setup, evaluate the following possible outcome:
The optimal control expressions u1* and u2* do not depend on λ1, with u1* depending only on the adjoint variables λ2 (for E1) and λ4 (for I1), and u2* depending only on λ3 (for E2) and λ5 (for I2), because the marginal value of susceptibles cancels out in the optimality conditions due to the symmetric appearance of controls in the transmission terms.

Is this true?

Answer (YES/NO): NO